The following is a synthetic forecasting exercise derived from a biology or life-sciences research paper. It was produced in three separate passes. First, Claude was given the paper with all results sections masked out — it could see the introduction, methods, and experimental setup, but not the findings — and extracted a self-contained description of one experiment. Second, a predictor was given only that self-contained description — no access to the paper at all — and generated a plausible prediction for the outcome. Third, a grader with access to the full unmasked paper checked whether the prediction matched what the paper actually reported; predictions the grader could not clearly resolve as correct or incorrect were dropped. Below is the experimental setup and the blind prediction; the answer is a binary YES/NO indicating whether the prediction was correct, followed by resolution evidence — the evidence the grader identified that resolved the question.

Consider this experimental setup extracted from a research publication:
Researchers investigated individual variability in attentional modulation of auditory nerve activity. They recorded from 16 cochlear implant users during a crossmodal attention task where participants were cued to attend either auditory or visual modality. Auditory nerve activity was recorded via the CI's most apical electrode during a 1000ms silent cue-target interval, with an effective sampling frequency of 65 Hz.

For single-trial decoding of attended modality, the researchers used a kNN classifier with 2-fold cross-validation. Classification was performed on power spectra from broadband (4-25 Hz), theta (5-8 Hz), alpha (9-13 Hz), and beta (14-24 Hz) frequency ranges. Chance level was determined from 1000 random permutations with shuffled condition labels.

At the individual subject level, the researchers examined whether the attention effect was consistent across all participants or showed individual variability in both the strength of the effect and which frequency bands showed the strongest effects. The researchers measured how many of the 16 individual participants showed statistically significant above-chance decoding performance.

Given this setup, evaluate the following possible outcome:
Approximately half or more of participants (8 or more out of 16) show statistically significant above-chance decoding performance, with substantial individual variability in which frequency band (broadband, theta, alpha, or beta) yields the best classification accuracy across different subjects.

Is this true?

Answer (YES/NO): YES